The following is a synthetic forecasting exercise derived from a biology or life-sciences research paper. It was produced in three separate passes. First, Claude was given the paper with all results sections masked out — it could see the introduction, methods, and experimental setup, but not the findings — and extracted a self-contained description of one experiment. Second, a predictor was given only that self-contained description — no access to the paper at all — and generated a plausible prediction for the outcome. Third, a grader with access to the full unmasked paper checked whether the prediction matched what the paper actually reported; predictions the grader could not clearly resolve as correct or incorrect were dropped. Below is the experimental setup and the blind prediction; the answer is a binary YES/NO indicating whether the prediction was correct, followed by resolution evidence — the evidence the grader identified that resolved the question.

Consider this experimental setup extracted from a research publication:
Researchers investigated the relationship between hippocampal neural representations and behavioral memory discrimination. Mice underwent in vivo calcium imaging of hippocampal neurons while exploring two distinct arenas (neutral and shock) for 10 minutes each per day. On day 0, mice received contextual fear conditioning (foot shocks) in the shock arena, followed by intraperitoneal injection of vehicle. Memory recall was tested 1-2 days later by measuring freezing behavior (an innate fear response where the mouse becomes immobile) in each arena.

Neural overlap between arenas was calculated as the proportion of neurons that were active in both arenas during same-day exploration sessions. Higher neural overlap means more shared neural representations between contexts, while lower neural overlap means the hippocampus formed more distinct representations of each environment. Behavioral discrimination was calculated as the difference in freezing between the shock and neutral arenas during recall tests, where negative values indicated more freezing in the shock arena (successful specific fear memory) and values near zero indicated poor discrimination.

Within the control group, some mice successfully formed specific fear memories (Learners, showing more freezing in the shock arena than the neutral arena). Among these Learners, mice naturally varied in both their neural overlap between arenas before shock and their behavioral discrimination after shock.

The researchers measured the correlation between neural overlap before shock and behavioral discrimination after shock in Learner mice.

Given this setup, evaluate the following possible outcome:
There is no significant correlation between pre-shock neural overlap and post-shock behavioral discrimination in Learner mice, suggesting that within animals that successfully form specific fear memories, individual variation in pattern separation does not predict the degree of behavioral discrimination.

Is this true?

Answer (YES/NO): YES